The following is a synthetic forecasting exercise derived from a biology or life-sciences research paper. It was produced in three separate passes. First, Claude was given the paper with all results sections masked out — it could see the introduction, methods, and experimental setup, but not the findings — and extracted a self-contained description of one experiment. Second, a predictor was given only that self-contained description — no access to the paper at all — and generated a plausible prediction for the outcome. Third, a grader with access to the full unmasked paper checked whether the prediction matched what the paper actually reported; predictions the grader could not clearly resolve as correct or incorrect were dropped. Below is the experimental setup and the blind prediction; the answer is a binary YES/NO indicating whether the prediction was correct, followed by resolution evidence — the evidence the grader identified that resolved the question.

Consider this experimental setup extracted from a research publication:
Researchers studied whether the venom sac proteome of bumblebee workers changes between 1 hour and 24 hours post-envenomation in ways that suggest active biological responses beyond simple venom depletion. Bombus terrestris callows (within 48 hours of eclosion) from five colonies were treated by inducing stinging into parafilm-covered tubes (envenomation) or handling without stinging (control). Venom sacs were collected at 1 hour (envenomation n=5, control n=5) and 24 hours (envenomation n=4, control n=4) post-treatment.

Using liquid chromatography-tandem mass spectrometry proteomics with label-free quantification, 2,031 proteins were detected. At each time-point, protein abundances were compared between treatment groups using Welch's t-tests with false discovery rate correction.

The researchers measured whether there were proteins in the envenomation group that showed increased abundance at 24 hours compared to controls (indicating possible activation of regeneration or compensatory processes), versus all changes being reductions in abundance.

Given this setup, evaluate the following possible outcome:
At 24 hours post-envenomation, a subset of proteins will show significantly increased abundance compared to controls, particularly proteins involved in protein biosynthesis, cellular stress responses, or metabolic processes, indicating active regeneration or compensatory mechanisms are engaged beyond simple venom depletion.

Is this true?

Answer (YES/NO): NO